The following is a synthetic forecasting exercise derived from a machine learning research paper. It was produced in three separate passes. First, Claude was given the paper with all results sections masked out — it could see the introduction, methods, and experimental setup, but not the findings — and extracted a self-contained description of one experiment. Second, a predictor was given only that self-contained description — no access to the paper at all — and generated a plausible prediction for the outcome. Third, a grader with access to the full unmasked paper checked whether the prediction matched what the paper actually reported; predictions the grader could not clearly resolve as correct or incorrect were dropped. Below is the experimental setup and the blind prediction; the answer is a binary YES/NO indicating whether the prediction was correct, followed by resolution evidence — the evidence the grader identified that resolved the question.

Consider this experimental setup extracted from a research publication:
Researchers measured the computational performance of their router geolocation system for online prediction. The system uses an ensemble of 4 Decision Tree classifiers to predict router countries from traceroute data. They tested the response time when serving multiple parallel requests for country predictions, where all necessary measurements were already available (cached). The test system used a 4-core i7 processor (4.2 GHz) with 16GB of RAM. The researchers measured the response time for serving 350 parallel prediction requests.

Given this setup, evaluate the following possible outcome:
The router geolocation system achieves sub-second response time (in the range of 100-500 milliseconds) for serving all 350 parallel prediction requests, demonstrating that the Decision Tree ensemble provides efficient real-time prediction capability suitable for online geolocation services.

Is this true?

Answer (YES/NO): NO